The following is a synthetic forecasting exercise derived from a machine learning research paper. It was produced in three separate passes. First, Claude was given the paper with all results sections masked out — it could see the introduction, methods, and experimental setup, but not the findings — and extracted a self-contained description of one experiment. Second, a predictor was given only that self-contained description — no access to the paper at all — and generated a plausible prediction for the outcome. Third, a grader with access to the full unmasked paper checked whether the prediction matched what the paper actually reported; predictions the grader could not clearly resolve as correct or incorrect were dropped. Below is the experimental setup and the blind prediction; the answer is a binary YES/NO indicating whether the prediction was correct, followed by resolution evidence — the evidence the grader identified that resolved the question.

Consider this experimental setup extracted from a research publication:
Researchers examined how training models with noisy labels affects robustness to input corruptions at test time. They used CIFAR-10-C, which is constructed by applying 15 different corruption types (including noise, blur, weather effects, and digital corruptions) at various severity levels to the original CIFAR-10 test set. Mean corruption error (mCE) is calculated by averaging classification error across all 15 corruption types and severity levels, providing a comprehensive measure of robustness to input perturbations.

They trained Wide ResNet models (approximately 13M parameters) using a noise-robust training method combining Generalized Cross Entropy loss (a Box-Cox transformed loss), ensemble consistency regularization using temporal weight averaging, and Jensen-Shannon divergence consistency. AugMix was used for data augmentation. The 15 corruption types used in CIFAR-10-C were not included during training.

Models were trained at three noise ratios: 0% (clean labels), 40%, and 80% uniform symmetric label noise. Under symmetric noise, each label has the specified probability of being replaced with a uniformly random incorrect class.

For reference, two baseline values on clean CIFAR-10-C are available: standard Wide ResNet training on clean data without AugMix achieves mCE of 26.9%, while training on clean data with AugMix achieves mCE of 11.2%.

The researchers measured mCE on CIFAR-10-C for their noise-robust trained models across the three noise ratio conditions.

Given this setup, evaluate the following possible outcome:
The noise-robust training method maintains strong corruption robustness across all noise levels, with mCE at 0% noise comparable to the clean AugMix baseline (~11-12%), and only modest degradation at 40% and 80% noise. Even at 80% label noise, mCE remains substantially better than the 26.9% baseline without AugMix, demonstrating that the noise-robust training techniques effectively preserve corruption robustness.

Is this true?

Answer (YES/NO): YES